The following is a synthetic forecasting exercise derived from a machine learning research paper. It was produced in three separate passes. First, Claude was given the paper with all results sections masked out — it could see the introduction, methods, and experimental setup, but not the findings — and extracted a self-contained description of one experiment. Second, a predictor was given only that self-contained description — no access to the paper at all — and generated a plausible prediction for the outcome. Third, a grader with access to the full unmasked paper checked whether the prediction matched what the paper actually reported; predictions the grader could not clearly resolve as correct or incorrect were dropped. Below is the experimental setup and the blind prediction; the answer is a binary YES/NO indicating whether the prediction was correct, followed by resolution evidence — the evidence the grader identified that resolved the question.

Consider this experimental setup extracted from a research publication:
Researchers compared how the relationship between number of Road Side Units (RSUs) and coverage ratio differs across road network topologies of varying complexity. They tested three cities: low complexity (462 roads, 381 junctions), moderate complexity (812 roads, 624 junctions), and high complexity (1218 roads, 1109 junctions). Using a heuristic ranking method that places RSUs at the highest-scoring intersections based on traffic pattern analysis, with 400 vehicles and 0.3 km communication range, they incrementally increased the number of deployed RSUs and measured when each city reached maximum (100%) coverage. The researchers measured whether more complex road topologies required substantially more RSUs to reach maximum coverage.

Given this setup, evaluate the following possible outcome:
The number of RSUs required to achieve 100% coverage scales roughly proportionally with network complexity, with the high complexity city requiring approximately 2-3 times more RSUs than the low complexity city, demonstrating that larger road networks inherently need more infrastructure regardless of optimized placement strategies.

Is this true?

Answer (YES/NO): NO